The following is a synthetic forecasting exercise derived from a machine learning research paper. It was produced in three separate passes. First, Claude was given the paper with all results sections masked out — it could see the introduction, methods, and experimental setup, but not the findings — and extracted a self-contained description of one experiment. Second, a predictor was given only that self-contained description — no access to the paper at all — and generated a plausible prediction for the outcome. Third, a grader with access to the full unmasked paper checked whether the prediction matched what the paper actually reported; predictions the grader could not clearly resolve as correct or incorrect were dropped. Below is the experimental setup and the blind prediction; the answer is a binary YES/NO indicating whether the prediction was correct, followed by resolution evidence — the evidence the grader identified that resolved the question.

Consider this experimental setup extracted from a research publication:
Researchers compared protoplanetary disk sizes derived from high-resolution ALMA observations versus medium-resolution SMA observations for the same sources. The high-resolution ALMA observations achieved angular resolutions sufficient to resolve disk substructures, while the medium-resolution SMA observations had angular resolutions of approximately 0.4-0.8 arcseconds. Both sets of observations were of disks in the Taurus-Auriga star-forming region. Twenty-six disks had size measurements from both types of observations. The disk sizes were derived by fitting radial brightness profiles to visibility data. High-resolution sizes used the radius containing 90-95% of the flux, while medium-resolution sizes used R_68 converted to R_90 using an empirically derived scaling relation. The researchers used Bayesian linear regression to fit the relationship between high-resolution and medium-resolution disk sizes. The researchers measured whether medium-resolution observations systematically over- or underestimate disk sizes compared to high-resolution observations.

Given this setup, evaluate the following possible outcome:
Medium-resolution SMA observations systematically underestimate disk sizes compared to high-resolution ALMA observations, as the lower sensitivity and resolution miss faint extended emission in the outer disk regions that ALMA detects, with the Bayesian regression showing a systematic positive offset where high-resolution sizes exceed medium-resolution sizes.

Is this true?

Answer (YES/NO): NO